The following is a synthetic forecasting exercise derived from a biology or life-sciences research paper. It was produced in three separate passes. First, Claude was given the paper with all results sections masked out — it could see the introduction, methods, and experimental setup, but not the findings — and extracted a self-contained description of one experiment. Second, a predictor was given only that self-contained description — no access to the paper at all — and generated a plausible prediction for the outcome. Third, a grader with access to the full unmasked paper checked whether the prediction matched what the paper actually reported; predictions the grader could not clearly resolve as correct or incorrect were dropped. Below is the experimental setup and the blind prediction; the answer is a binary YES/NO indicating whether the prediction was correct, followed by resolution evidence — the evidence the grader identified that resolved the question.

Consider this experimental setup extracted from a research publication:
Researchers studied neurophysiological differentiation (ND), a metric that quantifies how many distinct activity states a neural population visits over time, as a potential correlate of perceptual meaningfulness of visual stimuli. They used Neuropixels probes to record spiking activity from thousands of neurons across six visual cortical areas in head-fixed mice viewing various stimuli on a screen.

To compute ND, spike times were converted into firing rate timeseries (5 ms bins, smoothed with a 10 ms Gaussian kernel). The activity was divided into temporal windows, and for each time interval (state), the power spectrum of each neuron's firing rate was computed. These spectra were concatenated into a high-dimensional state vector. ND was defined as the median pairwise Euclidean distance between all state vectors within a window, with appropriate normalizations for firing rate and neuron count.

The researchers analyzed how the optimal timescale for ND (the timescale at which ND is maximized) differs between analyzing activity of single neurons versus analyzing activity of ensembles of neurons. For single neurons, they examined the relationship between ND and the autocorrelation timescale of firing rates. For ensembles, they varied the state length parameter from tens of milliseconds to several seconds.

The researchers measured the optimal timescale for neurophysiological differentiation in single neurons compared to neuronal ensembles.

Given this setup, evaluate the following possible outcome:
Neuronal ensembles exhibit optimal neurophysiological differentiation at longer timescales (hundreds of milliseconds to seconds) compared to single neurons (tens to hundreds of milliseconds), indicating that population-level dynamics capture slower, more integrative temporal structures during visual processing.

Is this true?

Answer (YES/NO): NO